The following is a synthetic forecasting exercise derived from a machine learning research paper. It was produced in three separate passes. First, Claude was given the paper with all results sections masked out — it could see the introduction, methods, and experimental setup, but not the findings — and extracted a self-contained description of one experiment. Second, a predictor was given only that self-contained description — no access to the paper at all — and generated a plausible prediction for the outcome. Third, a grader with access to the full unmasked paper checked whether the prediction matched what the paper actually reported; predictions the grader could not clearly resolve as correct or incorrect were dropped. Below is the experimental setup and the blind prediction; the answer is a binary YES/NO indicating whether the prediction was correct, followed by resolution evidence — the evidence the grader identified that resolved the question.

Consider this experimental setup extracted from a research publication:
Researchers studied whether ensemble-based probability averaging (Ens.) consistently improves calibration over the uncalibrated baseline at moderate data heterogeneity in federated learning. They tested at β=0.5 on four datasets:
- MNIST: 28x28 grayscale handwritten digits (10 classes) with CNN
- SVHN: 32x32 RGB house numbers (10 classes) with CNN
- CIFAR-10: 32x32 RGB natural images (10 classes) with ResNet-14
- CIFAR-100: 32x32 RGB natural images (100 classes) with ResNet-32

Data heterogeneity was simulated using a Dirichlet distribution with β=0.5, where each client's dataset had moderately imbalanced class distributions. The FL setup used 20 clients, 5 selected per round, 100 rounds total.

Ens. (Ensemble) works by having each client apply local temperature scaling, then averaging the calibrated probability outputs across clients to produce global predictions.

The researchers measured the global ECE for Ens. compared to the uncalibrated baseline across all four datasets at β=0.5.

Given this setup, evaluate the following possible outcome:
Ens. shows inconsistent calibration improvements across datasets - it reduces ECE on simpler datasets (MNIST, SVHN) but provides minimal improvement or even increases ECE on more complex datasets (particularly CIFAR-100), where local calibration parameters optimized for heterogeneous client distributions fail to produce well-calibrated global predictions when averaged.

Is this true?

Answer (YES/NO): NO